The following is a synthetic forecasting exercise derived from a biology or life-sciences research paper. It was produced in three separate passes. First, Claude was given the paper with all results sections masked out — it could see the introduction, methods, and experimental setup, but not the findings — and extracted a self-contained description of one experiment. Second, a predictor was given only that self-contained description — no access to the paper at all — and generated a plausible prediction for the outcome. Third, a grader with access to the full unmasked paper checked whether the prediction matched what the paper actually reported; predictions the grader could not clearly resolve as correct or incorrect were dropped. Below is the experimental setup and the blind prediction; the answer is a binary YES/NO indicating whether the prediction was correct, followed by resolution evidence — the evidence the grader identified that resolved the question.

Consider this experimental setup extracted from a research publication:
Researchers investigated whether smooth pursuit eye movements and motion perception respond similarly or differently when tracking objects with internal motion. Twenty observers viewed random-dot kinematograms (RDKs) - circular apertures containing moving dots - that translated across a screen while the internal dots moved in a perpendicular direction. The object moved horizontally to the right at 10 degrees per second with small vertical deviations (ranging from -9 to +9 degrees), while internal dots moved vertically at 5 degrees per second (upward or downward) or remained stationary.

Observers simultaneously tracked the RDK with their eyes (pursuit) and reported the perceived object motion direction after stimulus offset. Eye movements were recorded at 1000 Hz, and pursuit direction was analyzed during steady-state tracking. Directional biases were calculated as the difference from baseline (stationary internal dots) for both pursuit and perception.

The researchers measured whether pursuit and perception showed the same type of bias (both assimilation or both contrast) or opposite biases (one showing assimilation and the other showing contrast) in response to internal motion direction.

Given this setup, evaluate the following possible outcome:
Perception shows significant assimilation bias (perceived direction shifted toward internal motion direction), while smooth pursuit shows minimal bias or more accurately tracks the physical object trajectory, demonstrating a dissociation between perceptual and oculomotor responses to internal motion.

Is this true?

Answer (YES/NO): NO